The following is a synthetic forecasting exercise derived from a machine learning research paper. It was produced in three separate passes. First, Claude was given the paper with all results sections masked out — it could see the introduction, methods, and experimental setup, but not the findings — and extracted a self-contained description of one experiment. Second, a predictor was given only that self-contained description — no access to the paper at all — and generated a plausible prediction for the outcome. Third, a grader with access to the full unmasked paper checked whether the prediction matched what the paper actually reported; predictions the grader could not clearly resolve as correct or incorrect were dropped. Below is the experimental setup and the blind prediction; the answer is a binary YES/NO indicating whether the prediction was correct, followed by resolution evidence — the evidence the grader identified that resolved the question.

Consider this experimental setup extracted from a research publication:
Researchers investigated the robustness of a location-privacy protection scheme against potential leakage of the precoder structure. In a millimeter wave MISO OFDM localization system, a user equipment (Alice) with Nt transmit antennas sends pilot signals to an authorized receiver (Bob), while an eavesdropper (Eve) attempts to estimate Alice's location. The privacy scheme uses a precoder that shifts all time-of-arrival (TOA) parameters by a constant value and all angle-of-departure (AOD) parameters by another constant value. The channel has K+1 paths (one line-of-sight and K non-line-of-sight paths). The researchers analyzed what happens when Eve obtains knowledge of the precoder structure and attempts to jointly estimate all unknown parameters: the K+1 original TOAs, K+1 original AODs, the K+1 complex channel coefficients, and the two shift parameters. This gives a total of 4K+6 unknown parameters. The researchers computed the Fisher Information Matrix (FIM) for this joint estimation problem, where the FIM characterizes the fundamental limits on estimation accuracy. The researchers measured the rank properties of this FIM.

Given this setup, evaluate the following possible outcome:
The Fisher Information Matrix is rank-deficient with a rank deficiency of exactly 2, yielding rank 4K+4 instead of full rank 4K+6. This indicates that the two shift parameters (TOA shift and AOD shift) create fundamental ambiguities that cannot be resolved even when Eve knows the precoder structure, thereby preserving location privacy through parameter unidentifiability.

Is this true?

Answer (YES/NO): YES